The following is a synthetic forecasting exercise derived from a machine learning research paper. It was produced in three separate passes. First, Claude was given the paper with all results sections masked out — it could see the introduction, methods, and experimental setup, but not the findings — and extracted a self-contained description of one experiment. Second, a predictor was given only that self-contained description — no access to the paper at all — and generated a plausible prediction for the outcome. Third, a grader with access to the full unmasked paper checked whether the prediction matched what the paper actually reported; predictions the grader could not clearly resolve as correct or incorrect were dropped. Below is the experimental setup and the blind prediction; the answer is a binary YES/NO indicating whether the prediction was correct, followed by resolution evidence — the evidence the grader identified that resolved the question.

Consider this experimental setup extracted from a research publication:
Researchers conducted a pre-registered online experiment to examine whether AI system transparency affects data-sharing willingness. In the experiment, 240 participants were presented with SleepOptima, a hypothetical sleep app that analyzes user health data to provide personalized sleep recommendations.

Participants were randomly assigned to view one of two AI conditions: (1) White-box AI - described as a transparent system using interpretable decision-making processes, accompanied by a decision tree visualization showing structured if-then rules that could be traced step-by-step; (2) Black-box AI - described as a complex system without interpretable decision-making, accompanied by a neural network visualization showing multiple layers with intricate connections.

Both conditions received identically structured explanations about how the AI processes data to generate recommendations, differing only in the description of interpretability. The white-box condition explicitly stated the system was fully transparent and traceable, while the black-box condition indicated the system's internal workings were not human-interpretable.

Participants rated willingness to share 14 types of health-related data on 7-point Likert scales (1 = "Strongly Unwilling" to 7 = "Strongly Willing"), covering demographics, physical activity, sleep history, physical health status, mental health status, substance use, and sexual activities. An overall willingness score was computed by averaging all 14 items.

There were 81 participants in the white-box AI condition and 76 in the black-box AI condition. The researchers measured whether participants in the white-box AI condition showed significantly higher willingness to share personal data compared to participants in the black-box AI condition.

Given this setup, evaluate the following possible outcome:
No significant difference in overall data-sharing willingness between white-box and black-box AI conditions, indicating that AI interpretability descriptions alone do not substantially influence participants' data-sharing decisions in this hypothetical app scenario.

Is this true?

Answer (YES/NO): YES